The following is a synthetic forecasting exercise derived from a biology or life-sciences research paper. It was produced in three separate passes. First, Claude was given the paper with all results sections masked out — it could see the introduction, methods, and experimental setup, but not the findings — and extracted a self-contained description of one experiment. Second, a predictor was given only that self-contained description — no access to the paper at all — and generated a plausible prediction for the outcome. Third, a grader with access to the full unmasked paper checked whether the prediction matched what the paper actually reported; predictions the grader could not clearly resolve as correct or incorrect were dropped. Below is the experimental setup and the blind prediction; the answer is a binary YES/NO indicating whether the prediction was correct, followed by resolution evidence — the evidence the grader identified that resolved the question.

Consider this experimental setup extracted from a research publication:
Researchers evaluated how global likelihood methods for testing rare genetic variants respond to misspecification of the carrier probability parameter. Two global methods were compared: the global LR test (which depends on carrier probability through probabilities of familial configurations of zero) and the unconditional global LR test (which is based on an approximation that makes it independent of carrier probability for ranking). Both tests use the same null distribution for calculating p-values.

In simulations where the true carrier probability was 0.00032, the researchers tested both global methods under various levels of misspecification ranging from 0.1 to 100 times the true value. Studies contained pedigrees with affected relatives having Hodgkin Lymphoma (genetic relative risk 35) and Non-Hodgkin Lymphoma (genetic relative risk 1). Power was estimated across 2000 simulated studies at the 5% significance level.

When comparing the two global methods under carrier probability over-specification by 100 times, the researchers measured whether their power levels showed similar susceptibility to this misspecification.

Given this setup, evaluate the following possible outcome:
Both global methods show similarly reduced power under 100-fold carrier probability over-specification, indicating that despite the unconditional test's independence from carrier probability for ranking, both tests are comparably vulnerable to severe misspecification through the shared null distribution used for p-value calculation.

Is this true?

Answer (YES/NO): NO